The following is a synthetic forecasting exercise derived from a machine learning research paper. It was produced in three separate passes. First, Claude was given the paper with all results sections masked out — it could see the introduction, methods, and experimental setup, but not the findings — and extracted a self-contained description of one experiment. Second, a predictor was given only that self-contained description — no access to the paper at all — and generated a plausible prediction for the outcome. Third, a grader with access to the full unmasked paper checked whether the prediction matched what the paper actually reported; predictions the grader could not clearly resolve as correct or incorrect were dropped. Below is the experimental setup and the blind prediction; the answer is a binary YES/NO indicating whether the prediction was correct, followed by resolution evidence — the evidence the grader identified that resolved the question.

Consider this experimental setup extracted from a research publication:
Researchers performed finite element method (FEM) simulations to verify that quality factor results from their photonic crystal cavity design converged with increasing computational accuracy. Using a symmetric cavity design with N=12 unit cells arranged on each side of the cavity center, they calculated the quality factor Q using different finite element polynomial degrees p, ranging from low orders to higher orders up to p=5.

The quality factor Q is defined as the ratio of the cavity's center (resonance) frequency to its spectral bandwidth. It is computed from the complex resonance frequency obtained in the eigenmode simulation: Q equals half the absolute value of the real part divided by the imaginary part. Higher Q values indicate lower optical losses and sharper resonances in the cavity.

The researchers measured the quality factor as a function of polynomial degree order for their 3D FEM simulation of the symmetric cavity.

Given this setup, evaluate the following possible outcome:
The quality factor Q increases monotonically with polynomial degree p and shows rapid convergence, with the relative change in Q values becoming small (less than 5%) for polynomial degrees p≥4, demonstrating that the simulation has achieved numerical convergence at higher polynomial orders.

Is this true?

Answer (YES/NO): NO